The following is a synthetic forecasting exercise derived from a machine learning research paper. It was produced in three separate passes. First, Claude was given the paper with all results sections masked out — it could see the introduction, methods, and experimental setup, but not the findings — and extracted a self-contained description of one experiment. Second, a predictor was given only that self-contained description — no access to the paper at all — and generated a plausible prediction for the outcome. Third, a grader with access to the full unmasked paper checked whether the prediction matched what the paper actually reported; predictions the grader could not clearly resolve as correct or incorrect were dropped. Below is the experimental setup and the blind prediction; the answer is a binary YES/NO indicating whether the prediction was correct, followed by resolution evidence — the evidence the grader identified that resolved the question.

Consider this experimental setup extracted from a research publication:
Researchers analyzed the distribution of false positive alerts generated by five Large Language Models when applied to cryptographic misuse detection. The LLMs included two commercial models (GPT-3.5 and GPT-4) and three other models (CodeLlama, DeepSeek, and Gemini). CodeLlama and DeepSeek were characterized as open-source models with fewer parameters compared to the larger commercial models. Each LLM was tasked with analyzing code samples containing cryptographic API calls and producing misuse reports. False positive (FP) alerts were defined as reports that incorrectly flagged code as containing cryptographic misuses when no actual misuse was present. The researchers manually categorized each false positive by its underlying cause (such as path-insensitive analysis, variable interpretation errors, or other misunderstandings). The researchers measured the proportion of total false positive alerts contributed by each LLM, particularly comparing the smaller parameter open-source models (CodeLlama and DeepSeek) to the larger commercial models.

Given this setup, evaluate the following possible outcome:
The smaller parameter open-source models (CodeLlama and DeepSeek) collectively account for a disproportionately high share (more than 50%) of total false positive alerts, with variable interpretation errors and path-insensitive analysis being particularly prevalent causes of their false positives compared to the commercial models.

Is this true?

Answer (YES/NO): NO